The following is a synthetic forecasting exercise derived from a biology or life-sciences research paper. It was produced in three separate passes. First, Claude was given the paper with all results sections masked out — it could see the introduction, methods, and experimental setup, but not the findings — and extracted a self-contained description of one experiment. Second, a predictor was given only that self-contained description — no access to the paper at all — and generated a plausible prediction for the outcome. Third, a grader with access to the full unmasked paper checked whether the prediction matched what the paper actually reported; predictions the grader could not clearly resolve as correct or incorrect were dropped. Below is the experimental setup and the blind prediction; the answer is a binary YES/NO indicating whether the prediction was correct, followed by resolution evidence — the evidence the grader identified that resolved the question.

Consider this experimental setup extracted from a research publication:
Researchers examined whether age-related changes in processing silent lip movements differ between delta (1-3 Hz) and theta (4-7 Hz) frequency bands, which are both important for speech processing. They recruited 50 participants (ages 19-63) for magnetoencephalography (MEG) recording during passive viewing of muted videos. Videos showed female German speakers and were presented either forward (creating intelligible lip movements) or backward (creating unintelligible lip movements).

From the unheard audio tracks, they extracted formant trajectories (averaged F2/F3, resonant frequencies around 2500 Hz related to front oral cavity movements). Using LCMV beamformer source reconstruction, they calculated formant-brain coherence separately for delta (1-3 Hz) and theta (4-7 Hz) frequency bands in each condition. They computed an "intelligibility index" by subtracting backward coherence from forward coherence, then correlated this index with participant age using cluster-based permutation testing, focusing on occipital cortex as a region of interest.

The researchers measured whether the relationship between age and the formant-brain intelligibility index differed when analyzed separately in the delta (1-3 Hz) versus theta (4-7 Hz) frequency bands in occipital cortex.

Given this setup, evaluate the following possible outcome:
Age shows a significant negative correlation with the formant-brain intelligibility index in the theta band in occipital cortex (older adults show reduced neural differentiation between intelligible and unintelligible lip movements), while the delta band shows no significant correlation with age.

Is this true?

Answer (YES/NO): NO